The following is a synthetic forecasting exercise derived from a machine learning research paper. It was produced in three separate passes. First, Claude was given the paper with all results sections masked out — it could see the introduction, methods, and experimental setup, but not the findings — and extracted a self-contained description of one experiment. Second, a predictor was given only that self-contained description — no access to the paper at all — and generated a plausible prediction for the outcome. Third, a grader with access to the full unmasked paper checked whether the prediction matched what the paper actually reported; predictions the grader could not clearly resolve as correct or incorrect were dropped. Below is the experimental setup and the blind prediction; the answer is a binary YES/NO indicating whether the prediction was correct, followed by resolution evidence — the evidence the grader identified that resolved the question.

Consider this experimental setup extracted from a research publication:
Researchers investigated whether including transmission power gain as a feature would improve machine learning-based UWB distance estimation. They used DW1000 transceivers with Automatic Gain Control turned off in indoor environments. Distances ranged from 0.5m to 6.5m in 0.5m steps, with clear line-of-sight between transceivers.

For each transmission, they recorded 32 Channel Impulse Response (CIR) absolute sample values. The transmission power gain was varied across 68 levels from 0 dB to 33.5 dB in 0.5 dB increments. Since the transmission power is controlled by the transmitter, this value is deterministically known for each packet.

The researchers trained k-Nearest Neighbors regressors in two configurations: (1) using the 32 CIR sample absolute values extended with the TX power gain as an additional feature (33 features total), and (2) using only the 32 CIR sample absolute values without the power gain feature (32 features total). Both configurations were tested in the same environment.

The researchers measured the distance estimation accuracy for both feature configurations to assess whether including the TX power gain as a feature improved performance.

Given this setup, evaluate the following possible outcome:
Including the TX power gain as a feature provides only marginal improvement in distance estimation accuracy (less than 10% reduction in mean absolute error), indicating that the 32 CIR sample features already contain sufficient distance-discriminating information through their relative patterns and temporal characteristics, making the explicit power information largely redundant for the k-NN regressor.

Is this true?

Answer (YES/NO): NO